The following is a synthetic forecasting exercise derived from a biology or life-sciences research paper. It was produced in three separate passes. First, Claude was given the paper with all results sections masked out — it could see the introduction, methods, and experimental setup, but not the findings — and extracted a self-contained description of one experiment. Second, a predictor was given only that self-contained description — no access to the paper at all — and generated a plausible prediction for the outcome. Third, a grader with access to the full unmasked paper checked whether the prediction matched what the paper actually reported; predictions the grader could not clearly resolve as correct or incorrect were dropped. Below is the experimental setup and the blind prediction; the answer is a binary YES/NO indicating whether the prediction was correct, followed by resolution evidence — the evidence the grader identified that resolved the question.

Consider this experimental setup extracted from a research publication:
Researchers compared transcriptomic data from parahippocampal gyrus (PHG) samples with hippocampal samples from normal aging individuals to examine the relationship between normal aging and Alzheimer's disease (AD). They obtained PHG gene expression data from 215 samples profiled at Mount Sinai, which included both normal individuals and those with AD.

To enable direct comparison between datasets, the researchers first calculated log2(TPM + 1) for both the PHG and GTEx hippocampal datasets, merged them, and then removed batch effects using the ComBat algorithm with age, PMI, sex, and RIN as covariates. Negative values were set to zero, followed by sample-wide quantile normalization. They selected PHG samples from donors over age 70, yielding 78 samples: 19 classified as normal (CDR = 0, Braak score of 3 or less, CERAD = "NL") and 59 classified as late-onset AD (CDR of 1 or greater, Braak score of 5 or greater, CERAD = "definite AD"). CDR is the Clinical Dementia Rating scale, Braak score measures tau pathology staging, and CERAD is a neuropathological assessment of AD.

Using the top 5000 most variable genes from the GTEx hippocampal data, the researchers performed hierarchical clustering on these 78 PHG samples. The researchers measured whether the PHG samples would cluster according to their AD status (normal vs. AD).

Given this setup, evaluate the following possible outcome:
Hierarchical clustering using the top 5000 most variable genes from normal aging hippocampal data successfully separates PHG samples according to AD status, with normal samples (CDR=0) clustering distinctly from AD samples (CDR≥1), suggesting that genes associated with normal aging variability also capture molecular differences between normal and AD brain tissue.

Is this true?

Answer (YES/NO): NO